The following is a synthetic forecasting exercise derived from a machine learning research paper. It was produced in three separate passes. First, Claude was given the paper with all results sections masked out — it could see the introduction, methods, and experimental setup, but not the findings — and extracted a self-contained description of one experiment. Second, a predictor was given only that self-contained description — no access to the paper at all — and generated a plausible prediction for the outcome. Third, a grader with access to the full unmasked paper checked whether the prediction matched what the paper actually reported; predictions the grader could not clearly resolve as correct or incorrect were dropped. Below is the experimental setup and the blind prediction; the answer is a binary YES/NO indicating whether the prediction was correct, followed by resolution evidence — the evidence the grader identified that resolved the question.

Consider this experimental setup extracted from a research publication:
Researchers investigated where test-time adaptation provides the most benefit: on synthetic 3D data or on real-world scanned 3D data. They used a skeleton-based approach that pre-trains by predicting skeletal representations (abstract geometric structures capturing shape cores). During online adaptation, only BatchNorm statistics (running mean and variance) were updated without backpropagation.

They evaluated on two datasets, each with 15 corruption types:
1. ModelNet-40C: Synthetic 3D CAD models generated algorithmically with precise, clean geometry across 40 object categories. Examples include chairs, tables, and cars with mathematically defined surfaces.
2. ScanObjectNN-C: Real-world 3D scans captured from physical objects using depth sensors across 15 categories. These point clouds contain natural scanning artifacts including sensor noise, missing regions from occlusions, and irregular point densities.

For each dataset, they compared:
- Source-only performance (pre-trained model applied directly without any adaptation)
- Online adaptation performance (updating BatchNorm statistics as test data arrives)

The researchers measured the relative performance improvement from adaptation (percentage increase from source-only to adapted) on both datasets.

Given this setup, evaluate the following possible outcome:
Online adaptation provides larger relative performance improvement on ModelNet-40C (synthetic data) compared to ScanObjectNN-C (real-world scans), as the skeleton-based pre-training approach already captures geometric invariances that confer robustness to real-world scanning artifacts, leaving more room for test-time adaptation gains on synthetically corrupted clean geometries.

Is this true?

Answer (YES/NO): NO